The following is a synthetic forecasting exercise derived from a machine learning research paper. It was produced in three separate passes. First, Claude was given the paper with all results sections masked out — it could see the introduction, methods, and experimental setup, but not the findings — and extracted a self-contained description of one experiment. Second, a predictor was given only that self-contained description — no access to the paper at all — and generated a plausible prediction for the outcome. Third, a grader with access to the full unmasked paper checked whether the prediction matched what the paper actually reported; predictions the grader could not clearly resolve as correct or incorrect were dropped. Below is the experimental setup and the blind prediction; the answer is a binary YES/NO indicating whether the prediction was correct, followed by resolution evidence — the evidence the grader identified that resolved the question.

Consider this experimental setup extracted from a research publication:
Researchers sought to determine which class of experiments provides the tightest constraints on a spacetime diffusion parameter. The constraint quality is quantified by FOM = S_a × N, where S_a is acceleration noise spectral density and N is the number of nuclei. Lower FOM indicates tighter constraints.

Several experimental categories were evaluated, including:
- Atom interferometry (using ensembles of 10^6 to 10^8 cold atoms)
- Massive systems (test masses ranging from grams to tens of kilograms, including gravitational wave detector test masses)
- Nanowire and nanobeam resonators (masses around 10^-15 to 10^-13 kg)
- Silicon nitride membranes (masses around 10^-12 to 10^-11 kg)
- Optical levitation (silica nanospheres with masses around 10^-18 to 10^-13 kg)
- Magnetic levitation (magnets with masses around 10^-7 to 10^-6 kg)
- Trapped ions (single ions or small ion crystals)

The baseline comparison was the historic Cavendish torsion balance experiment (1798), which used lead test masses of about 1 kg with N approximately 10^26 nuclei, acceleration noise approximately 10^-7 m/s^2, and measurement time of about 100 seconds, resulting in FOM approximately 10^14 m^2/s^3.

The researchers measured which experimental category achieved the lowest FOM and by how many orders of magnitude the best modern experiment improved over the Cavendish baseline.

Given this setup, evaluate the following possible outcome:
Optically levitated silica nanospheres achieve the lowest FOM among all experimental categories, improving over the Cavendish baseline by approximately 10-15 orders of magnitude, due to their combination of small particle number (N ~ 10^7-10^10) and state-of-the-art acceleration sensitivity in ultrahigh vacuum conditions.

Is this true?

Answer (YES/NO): NO